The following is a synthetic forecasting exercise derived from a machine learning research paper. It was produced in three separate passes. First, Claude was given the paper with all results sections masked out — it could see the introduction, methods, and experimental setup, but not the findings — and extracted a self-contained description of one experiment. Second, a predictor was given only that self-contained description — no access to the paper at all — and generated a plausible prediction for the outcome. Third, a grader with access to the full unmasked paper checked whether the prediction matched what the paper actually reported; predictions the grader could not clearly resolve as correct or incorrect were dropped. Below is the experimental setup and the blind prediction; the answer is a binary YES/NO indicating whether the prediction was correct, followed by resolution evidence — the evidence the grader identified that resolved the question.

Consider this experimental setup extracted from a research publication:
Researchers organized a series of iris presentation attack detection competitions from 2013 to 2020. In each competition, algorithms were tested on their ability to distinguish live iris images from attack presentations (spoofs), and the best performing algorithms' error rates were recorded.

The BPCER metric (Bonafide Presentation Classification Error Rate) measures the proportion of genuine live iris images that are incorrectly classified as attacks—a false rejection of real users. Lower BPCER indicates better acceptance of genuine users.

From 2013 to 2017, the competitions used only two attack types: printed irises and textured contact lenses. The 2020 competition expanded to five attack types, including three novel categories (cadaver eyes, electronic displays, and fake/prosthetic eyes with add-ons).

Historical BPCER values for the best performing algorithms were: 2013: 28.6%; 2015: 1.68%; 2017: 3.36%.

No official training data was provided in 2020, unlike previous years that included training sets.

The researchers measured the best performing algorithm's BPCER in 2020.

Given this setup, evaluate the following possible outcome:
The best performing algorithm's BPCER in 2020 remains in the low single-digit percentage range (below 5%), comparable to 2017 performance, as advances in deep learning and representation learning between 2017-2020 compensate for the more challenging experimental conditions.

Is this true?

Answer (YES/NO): NO